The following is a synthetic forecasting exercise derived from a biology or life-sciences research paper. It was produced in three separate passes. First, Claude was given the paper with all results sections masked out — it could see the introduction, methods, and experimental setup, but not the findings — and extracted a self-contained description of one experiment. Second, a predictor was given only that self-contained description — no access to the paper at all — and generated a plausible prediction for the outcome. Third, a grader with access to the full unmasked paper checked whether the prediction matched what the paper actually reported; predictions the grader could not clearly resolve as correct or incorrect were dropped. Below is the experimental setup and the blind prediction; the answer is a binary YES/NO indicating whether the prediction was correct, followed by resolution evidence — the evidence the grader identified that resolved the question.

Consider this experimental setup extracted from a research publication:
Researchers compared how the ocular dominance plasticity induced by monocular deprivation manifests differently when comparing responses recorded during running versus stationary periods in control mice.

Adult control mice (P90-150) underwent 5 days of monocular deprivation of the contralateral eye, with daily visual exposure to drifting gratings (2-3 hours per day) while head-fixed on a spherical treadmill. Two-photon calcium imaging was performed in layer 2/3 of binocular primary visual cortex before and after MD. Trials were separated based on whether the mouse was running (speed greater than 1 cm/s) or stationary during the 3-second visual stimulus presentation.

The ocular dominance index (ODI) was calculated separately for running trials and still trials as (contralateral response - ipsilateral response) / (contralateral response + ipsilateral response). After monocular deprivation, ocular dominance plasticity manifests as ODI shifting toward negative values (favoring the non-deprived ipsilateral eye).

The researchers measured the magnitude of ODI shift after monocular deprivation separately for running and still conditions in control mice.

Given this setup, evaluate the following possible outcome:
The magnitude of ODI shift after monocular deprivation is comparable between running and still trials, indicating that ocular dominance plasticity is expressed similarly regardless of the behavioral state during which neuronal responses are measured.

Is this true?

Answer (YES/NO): NO